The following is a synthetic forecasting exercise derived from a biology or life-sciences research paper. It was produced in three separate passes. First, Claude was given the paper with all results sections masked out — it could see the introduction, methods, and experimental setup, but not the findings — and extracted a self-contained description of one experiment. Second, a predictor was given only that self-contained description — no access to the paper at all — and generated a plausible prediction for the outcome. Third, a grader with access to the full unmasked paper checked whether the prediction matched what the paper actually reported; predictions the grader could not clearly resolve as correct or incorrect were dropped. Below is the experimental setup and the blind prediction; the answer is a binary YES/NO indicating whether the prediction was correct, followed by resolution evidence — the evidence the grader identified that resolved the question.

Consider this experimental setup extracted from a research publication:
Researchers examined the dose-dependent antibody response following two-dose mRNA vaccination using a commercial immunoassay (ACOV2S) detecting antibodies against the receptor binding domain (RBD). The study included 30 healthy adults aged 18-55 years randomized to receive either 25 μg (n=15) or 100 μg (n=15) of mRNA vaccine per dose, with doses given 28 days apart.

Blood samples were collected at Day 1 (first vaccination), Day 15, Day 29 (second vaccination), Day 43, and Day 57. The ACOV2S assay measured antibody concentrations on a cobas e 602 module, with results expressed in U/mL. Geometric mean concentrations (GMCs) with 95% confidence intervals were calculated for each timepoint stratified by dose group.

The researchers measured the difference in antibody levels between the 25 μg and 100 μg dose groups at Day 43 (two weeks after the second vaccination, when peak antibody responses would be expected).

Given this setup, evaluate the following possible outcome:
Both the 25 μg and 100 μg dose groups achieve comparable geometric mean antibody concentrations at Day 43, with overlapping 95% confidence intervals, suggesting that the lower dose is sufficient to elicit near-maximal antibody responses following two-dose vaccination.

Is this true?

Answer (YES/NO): NO